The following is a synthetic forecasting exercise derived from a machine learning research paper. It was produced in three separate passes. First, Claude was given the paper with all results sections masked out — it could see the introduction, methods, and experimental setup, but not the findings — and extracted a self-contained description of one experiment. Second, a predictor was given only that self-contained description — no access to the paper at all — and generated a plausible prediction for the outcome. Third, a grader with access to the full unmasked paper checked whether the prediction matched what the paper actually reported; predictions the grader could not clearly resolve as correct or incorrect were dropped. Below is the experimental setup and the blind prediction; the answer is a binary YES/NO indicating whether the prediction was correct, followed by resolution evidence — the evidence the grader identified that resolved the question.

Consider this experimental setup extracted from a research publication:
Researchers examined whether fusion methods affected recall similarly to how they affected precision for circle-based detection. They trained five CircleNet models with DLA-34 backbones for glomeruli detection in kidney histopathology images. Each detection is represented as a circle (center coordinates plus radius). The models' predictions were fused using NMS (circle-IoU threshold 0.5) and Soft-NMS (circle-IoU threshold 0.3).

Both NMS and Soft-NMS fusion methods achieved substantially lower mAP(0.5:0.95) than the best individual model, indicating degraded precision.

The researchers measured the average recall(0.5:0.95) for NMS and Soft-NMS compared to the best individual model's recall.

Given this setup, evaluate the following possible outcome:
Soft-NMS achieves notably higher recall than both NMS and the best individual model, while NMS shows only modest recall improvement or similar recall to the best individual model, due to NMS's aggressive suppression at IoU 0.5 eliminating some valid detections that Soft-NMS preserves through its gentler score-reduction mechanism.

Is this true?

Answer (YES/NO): NO